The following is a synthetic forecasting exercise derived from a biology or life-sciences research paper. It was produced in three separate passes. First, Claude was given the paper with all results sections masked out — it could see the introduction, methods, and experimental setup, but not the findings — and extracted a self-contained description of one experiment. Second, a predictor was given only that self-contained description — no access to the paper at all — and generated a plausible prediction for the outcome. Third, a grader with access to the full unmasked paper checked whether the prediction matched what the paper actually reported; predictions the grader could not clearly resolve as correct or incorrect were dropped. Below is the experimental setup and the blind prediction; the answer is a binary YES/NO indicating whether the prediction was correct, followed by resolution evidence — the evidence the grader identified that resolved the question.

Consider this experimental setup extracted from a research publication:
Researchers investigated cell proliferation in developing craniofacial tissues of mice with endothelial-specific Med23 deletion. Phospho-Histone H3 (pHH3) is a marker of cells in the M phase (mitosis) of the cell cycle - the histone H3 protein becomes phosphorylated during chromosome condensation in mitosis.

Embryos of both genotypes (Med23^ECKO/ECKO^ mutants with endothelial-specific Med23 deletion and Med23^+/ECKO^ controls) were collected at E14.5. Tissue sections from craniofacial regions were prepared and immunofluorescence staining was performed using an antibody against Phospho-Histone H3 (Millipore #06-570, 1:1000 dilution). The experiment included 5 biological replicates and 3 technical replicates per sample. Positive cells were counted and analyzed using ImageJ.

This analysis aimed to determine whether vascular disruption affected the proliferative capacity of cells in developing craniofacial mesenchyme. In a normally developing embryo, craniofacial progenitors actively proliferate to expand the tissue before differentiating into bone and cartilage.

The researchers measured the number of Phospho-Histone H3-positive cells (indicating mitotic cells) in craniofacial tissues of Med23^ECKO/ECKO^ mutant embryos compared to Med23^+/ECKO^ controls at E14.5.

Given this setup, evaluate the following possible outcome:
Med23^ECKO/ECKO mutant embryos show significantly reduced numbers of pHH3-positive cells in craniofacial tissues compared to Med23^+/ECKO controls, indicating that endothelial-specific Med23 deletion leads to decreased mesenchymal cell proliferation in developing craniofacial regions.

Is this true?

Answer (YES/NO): NO